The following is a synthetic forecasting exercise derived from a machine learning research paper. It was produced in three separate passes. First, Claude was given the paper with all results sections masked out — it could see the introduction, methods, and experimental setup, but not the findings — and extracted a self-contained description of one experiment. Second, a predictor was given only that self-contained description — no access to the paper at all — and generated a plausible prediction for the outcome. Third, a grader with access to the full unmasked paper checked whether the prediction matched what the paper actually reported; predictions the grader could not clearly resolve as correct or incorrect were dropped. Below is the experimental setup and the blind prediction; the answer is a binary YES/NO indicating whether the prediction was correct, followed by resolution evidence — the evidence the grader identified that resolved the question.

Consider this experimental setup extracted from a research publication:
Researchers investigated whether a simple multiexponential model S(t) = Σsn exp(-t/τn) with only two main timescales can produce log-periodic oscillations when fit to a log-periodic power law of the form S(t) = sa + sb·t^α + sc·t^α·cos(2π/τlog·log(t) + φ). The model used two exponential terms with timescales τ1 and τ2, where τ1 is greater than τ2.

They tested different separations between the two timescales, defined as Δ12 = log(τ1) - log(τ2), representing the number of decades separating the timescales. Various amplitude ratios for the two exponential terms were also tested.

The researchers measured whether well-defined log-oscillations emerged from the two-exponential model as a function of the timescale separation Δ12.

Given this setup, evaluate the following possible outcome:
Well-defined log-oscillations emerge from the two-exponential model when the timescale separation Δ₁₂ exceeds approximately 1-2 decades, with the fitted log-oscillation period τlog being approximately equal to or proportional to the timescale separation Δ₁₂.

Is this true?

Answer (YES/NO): YES